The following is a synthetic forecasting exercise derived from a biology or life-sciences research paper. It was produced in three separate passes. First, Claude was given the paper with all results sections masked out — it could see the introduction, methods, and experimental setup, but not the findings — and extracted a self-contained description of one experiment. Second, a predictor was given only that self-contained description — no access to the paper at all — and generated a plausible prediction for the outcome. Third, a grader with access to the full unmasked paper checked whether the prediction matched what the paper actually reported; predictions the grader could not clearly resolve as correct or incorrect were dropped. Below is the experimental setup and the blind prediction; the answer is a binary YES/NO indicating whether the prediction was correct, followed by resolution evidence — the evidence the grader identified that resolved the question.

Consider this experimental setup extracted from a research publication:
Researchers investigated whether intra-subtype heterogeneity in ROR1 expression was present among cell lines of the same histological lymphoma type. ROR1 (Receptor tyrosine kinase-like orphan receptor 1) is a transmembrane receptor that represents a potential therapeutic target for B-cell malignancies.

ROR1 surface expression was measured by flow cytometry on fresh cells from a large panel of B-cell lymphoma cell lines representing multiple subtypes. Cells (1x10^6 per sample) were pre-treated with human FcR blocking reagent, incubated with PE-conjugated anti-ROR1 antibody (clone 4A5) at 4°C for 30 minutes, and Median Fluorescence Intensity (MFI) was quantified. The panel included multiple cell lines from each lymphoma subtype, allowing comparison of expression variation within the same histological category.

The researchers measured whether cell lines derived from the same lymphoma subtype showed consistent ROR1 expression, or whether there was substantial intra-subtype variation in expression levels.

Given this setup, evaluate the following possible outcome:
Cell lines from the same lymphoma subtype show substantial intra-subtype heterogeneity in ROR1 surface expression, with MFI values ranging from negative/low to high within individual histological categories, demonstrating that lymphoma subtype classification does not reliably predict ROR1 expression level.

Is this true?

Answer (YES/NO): YES